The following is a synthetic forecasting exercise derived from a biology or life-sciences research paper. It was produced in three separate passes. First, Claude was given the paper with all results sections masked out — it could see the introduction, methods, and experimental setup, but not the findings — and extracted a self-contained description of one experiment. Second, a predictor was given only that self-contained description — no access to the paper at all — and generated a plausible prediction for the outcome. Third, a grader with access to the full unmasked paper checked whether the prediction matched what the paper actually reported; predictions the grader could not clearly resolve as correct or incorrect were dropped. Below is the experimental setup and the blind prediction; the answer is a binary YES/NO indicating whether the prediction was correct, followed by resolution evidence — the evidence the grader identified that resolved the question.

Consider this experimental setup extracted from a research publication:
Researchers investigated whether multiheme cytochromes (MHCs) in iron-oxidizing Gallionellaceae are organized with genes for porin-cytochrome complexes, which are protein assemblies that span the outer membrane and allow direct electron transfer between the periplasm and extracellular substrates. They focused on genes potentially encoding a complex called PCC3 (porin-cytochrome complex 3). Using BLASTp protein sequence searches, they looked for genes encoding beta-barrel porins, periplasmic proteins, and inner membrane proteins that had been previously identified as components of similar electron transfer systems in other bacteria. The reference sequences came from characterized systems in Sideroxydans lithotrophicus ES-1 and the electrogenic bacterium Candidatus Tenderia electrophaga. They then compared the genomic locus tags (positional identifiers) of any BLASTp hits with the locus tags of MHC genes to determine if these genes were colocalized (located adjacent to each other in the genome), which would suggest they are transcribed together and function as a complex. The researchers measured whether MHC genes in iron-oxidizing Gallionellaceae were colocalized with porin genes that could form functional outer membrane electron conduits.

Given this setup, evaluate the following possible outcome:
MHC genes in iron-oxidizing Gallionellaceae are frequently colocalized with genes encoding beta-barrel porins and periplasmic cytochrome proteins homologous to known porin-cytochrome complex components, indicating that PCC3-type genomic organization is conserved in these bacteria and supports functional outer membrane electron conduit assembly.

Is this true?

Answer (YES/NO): YES